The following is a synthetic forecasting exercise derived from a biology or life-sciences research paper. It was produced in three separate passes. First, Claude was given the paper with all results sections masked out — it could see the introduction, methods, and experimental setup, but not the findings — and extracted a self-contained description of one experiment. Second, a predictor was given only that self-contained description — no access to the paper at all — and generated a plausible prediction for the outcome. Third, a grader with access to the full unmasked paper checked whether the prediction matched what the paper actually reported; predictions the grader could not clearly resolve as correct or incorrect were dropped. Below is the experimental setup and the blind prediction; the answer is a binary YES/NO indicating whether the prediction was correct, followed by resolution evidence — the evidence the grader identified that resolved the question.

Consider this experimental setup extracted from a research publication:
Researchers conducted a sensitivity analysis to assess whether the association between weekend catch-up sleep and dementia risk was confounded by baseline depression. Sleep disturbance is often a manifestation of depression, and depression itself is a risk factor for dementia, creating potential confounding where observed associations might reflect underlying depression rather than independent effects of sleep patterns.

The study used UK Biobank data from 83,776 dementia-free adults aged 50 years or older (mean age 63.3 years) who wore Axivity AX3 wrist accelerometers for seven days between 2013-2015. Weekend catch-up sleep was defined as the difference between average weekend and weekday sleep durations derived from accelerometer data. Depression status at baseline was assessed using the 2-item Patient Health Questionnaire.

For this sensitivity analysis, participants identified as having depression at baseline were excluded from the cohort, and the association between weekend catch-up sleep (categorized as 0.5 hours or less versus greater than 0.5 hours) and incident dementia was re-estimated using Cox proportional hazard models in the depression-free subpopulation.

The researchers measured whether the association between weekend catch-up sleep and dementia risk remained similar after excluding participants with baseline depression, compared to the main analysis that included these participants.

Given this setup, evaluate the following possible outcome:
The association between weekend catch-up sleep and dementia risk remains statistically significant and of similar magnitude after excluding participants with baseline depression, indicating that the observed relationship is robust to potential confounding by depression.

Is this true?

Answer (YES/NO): YES